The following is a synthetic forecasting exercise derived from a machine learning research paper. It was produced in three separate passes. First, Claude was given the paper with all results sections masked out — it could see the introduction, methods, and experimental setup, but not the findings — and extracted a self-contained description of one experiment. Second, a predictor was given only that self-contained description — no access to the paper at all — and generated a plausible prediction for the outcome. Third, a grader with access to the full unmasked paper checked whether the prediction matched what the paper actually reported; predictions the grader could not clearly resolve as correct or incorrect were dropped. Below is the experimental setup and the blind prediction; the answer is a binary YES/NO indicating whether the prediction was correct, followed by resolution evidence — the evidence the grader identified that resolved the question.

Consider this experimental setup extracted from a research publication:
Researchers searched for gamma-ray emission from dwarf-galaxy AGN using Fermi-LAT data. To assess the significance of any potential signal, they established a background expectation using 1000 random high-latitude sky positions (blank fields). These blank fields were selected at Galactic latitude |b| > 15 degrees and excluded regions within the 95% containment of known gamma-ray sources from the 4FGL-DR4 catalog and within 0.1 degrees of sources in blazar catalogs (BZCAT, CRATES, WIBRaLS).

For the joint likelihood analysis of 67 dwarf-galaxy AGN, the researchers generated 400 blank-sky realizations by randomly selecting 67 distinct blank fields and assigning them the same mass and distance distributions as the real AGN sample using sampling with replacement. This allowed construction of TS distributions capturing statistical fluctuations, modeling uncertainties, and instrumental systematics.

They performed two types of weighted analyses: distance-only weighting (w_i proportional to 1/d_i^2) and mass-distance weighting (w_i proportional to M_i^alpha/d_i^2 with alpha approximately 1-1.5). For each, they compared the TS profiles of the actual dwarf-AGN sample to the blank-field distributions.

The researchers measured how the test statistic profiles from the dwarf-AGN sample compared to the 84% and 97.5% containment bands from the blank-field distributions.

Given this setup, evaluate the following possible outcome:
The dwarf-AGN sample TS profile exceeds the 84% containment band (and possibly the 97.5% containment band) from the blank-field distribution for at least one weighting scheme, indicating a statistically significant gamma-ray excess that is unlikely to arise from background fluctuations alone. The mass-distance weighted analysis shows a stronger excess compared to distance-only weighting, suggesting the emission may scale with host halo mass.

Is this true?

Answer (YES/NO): NO